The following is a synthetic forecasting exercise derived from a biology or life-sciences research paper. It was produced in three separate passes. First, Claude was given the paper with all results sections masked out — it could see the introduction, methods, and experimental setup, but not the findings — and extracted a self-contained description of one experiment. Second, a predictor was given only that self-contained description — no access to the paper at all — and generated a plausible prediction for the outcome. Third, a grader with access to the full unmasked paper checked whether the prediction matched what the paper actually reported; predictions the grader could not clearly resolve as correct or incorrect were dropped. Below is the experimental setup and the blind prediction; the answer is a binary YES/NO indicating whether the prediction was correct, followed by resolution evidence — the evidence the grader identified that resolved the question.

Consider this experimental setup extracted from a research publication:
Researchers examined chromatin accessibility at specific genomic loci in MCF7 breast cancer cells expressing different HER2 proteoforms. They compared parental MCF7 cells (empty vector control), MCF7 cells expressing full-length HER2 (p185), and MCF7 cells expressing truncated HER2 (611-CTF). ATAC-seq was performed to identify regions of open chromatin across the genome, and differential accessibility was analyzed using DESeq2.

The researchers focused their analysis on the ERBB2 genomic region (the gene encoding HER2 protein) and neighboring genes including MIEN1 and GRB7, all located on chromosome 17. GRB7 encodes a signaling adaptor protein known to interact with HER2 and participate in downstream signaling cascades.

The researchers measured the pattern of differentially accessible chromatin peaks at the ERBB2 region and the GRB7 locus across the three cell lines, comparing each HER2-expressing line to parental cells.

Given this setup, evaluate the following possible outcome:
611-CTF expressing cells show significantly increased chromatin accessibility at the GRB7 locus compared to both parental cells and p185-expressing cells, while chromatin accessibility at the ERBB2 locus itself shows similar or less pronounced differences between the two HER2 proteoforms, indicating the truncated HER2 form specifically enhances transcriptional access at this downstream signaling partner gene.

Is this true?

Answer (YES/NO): NO